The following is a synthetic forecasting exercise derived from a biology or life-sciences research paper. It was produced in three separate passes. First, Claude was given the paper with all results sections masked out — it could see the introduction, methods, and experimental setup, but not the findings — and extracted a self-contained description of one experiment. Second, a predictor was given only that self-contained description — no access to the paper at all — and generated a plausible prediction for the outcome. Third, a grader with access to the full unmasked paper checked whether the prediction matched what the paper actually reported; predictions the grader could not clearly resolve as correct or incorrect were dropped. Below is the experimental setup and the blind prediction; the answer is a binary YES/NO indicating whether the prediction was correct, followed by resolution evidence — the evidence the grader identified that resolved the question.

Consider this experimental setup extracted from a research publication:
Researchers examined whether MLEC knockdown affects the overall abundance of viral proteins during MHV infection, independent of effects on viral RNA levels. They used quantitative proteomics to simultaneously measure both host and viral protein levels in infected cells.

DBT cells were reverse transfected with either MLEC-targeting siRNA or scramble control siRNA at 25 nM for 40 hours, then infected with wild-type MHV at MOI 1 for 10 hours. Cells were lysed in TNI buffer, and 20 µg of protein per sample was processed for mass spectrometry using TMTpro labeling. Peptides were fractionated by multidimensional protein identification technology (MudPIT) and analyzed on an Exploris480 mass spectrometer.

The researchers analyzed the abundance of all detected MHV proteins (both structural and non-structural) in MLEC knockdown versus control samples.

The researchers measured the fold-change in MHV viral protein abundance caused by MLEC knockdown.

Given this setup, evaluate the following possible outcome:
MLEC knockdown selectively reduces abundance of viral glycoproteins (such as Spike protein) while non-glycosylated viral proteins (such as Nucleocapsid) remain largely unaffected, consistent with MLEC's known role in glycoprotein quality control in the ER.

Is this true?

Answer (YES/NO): NO